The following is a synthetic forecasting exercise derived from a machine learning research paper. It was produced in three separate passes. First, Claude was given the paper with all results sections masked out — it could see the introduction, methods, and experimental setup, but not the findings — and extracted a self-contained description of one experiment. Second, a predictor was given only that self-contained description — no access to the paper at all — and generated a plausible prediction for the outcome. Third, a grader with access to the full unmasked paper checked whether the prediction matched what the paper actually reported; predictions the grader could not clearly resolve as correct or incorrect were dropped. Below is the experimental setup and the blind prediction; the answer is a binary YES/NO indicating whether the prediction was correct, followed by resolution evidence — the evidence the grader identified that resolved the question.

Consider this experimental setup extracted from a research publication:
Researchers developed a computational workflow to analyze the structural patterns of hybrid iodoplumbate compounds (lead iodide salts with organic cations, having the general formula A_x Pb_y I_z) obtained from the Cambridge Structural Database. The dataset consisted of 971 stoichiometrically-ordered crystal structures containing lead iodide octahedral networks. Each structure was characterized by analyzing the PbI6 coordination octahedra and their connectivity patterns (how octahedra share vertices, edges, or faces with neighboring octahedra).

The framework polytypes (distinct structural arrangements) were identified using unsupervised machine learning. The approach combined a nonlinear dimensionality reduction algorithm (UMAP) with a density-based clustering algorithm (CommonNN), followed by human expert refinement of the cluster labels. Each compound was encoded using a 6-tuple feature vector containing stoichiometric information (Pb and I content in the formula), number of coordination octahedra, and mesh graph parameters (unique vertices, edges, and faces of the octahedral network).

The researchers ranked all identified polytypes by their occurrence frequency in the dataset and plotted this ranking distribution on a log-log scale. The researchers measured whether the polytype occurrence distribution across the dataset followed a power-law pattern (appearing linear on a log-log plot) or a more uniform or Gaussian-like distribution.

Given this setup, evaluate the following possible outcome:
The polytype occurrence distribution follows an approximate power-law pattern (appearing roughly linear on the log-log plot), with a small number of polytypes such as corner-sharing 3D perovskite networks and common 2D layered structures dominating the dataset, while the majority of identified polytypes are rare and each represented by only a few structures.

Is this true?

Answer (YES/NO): YES